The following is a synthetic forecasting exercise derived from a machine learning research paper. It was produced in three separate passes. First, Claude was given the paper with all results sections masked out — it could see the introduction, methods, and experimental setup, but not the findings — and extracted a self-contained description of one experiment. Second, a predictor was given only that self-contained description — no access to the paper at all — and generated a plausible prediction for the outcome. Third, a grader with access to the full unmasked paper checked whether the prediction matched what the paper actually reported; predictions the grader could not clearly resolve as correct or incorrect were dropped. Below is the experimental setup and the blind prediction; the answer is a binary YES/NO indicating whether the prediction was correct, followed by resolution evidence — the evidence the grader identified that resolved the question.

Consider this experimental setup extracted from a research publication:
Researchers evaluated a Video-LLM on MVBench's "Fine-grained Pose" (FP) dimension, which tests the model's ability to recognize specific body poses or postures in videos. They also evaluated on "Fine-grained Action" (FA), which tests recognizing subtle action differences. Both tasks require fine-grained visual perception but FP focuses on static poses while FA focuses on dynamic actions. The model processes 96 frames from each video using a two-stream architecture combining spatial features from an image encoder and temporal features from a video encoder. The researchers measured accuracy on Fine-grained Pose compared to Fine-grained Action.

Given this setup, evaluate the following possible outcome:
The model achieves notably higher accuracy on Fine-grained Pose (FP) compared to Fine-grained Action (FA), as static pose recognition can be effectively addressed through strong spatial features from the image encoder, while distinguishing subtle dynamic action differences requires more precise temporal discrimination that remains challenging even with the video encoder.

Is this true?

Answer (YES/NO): YES